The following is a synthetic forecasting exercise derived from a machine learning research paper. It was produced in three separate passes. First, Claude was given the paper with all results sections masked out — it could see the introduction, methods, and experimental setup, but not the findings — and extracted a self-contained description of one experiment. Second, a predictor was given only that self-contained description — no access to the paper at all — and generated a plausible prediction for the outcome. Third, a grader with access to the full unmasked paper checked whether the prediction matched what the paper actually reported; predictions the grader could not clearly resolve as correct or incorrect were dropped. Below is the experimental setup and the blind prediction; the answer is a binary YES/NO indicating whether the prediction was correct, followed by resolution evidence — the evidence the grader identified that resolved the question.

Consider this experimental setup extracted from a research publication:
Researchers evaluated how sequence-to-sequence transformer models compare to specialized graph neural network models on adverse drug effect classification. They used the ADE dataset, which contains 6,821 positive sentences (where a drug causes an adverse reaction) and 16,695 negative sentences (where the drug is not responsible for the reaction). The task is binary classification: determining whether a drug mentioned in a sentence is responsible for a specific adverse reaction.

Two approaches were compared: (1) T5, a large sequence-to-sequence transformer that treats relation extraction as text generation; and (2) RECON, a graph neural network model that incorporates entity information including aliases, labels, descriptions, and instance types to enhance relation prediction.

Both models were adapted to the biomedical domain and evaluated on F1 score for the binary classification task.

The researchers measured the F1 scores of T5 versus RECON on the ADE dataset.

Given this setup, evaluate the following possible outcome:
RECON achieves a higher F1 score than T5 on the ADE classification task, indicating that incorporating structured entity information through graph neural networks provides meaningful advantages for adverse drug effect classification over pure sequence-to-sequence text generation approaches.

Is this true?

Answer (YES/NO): YES